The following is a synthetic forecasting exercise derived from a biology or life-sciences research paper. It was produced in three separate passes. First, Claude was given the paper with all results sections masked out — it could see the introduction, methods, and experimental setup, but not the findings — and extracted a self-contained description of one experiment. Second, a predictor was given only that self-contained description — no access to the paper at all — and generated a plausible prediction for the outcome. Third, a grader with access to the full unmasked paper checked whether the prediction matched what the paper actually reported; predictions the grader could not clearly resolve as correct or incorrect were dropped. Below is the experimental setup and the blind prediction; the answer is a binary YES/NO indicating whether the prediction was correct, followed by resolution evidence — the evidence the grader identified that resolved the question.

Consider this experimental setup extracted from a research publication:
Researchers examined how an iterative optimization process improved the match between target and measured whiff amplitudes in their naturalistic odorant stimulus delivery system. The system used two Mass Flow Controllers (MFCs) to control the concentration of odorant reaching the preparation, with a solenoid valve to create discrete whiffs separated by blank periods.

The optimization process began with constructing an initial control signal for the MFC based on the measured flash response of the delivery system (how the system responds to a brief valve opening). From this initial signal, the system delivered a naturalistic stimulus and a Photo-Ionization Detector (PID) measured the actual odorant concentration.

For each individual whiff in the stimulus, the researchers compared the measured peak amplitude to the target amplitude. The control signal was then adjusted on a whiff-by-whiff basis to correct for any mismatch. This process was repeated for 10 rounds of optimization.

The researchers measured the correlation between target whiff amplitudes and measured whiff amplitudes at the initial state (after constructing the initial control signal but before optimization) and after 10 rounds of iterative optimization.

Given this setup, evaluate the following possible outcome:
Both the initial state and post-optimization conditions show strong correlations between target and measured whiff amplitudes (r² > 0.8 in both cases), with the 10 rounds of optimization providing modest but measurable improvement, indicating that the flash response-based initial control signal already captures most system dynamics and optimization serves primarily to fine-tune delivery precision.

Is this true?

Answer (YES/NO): NO